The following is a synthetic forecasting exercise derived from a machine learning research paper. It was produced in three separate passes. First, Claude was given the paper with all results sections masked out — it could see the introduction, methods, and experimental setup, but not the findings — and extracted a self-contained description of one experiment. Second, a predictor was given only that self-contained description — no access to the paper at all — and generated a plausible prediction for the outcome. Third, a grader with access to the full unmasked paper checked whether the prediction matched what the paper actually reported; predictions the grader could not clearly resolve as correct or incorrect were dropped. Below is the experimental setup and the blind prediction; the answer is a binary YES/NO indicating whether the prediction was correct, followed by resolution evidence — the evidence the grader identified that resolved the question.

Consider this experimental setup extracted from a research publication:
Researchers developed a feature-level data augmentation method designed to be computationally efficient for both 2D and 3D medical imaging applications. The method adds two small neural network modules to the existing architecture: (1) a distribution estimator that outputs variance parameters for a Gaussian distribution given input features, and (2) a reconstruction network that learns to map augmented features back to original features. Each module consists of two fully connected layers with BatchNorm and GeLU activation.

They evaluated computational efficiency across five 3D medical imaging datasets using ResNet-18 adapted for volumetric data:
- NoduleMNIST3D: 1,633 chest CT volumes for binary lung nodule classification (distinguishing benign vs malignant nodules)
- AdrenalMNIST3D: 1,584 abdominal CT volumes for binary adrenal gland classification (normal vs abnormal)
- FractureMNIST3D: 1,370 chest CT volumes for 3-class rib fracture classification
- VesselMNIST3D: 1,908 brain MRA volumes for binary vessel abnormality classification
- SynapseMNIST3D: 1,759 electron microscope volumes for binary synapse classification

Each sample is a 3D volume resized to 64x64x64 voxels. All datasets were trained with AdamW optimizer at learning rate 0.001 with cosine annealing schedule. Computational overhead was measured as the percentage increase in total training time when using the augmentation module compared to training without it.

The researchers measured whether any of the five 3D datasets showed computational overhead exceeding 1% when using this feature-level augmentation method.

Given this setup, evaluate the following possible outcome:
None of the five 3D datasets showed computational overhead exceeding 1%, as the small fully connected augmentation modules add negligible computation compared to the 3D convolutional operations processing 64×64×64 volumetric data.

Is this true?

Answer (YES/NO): YES